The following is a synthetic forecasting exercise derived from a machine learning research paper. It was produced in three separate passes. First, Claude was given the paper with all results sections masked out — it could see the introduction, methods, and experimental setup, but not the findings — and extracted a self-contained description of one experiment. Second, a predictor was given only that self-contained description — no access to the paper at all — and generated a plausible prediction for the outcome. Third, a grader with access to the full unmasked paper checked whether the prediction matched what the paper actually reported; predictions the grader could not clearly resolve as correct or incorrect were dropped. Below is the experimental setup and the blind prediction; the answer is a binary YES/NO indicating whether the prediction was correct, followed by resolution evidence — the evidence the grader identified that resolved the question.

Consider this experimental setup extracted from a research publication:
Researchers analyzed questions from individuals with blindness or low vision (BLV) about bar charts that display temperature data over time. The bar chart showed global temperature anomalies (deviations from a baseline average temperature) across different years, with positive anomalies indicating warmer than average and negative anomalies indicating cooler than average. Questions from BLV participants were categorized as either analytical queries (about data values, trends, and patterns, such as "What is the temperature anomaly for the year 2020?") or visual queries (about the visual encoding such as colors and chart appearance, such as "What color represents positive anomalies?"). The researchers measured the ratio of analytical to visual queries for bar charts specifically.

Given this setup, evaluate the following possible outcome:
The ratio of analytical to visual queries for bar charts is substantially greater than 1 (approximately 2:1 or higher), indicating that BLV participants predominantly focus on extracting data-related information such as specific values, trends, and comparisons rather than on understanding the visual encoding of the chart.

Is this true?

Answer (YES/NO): YES